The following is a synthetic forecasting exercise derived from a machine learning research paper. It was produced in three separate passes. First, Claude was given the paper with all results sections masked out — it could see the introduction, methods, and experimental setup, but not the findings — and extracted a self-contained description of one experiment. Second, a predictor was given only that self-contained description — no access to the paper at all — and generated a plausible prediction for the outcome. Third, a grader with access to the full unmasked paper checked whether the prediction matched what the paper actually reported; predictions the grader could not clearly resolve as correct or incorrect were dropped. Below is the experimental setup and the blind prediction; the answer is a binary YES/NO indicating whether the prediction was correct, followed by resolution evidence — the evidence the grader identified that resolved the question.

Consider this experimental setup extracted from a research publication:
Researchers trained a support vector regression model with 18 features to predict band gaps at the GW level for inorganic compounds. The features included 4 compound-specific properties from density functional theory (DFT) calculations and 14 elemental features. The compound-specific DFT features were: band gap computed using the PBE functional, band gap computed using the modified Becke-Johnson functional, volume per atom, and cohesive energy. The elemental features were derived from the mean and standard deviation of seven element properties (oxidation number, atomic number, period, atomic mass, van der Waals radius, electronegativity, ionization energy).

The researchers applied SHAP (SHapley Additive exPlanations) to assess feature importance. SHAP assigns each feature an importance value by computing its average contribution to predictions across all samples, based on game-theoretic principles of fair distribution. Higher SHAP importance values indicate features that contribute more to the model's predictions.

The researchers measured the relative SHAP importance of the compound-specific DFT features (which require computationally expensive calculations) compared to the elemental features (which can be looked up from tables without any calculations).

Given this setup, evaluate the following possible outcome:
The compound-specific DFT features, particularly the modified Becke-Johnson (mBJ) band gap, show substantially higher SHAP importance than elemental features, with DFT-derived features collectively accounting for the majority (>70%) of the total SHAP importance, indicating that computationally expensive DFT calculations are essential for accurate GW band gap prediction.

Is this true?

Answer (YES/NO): NO